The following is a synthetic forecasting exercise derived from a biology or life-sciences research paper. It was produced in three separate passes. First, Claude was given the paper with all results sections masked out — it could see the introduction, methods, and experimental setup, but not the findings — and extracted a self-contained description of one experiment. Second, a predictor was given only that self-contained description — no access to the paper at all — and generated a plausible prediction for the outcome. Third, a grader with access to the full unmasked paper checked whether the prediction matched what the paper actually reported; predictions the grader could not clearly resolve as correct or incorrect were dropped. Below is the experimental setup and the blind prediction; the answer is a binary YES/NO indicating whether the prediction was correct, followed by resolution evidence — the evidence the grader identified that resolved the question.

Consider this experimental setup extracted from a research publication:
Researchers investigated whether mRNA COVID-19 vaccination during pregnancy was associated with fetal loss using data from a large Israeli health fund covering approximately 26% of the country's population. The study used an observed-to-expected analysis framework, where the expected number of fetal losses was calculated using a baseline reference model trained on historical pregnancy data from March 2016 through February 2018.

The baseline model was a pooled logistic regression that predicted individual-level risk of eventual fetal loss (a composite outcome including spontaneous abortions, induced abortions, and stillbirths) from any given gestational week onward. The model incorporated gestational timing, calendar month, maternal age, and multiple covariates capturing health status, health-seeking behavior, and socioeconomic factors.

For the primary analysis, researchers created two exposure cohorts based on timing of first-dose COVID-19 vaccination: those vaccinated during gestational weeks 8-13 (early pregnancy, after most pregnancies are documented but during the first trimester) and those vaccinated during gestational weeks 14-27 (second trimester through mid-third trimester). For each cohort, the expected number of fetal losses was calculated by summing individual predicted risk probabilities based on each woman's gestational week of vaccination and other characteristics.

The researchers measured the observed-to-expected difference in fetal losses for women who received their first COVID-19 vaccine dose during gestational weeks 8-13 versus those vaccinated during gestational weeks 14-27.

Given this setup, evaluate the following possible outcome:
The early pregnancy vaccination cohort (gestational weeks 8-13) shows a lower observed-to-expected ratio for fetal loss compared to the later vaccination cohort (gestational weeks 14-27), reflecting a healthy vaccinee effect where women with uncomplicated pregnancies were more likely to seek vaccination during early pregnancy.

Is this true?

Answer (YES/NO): NO